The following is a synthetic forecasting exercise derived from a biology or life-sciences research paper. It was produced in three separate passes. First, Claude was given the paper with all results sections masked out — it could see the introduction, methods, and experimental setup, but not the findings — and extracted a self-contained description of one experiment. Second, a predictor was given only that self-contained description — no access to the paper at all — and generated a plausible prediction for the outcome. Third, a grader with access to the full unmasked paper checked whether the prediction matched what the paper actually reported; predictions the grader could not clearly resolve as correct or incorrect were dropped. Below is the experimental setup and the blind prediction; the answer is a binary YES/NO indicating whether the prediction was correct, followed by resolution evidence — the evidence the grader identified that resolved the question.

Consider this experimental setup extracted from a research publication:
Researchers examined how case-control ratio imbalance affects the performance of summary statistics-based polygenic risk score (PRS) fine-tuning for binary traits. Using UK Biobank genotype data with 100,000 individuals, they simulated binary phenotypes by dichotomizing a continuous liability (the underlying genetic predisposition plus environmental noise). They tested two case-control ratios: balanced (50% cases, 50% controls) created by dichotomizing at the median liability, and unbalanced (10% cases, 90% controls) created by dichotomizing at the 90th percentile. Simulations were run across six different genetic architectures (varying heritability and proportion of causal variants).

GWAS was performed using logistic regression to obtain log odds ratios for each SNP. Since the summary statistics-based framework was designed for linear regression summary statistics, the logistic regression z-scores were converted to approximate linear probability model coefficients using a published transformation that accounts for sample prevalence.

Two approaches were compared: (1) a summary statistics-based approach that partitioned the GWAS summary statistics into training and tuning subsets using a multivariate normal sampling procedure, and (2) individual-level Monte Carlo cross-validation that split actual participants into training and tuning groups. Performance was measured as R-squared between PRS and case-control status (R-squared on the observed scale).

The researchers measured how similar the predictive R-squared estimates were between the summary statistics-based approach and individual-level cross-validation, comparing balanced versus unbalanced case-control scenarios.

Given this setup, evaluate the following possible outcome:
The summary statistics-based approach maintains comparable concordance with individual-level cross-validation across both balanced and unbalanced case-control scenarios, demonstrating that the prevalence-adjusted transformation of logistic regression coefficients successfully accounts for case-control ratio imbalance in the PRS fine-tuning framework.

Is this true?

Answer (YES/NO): YES